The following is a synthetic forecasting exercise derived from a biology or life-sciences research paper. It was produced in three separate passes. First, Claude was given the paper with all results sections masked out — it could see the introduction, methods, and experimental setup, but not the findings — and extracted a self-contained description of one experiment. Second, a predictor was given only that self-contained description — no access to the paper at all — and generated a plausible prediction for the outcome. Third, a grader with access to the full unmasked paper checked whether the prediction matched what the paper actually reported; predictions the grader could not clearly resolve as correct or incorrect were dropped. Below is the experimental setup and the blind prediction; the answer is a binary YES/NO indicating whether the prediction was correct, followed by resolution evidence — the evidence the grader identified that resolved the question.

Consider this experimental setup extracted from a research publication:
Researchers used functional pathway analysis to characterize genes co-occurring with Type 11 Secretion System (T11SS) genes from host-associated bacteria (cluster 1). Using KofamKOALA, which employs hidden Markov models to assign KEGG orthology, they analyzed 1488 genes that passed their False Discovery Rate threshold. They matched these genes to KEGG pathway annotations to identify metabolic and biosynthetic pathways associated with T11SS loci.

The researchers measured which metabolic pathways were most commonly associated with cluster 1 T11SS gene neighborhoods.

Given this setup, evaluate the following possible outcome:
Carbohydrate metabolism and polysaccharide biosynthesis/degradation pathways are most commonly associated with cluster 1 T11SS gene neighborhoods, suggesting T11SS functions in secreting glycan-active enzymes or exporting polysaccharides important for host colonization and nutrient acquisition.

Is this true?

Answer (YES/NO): NO